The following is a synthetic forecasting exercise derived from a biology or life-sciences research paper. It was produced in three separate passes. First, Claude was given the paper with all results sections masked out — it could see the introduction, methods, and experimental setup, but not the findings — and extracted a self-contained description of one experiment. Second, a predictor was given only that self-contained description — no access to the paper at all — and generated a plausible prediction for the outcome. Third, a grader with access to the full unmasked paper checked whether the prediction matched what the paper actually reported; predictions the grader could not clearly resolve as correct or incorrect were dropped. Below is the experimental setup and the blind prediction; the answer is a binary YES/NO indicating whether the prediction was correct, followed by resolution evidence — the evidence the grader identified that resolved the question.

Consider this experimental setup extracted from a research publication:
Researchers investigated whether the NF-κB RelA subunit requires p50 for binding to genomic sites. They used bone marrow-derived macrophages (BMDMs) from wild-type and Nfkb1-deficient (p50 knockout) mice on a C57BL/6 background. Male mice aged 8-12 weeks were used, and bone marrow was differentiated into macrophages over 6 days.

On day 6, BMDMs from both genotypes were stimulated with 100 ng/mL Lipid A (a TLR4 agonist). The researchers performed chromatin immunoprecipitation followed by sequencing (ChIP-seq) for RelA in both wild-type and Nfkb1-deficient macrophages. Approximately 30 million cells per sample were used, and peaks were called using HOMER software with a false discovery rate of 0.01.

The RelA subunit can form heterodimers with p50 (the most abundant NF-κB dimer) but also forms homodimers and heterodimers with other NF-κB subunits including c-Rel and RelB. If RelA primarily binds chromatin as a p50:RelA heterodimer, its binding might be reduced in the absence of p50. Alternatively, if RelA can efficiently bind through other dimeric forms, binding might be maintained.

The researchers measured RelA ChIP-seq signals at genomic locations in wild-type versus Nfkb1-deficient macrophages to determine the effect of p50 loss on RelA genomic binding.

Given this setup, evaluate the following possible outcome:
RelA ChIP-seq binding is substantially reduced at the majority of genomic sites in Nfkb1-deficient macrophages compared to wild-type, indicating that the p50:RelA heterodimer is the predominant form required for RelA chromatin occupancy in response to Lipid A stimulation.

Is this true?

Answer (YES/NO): NO